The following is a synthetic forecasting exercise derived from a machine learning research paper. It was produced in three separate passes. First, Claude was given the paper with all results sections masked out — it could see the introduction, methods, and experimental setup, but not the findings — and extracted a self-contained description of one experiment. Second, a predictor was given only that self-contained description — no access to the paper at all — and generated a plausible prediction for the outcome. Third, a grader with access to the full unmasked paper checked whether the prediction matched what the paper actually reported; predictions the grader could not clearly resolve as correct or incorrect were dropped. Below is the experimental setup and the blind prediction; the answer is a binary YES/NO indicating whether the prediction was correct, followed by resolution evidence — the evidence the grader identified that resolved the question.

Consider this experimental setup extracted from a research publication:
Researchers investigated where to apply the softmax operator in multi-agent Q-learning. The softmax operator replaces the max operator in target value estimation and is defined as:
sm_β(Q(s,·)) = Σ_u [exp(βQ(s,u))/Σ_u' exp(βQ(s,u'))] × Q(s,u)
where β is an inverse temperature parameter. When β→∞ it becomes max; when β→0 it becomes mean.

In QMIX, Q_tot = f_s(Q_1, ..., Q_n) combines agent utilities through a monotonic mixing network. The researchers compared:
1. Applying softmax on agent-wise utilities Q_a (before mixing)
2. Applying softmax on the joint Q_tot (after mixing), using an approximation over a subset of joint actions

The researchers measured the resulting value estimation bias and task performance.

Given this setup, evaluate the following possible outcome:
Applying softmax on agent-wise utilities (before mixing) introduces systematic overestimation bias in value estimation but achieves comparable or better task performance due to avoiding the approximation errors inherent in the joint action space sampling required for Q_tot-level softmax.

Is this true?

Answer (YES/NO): NO